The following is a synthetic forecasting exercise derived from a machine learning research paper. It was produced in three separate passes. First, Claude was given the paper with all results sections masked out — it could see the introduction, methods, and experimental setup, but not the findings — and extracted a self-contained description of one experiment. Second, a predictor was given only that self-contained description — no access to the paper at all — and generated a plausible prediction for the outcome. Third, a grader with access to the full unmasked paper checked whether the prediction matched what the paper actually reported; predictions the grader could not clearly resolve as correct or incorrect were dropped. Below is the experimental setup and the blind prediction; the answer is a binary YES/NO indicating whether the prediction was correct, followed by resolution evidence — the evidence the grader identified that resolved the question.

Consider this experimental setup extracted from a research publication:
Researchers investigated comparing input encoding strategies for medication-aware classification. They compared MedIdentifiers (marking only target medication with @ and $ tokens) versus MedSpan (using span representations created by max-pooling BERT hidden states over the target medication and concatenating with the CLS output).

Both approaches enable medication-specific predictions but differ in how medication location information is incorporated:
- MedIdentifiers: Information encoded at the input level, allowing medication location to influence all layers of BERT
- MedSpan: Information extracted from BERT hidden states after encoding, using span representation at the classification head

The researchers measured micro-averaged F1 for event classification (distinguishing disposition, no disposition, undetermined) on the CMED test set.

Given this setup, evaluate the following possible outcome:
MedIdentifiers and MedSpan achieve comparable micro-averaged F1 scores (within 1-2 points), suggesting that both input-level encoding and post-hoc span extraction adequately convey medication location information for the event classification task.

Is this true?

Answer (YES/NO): NO